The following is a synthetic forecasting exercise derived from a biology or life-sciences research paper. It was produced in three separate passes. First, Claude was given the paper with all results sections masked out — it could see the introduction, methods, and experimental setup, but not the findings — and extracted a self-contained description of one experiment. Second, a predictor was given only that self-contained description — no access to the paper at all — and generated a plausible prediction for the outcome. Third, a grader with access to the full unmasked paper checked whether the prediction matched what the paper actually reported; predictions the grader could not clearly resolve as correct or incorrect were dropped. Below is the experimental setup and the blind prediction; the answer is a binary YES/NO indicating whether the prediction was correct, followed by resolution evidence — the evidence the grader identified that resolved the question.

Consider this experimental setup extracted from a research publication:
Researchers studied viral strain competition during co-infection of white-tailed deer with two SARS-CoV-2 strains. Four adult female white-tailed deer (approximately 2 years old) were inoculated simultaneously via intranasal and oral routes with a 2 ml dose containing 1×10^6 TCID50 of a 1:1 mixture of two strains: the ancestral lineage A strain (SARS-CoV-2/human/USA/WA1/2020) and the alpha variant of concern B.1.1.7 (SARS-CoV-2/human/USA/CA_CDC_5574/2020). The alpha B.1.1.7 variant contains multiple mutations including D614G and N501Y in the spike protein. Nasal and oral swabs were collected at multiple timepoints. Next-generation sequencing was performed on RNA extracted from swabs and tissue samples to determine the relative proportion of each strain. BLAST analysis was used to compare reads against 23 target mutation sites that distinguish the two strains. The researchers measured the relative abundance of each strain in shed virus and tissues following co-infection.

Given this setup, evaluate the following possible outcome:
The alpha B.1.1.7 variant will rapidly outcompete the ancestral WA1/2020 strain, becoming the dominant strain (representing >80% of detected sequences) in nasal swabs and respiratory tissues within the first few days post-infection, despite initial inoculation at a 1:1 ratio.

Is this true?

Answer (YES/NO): YES